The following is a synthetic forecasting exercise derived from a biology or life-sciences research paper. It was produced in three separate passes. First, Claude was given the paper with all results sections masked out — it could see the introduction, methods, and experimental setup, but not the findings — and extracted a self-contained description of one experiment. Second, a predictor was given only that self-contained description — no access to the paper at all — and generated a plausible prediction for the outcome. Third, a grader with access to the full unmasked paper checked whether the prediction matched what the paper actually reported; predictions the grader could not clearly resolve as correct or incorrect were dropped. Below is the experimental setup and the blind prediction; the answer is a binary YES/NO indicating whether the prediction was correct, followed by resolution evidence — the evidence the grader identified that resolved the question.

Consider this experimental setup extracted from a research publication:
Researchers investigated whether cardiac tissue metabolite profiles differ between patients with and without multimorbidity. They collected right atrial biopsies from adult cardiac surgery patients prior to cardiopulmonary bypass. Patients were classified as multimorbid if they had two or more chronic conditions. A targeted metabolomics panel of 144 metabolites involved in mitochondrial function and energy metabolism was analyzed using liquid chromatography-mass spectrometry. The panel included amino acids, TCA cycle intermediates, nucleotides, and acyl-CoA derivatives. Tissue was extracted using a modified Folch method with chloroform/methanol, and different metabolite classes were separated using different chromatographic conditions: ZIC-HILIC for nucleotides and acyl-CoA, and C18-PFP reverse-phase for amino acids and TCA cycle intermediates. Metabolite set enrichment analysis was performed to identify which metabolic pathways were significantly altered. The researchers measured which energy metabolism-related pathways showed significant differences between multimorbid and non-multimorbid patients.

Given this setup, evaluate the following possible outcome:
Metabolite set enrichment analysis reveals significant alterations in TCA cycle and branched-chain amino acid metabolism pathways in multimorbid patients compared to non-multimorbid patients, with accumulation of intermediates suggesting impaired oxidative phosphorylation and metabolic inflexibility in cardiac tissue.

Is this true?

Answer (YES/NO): NO